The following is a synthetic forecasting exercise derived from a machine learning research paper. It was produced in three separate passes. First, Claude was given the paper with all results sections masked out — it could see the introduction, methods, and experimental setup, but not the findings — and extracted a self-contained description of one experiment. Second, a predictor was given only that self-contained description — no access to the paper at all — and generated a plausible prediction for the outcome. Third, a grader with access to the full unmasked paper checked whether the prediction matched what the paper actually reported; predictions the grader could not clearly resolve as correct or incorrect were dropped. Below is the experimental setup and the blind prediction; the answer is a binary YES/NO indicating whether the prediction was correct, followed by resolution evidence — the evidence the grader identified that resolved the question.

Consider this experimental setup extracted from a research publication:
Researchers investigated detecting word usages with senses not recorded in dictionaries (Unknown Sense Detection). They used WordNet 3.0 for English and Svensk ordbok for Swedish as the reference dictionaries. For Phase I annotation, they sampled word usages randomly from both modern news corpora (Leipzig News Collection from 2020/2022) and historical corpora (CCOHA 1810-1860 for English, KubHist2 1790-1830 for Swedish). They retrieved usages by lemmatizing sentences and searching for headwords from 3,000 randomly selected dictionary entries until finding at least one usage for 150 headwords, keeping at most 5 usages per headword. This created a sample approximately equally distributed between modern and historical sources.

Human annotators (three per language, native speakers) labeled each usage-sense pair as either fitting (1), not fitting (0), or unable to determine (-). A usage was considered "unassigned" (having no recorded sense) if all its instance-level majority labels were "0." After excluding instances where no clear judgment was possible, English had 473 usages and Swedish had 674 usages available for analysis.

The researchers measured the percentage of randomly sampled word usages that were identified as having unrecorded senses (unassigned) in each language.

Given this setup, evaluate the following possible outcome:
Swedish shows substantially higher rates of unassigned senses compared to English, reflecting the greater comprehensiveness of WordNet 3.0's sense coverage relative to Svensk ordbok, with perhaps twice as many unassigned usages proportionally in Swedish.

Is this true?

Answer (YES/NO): NO